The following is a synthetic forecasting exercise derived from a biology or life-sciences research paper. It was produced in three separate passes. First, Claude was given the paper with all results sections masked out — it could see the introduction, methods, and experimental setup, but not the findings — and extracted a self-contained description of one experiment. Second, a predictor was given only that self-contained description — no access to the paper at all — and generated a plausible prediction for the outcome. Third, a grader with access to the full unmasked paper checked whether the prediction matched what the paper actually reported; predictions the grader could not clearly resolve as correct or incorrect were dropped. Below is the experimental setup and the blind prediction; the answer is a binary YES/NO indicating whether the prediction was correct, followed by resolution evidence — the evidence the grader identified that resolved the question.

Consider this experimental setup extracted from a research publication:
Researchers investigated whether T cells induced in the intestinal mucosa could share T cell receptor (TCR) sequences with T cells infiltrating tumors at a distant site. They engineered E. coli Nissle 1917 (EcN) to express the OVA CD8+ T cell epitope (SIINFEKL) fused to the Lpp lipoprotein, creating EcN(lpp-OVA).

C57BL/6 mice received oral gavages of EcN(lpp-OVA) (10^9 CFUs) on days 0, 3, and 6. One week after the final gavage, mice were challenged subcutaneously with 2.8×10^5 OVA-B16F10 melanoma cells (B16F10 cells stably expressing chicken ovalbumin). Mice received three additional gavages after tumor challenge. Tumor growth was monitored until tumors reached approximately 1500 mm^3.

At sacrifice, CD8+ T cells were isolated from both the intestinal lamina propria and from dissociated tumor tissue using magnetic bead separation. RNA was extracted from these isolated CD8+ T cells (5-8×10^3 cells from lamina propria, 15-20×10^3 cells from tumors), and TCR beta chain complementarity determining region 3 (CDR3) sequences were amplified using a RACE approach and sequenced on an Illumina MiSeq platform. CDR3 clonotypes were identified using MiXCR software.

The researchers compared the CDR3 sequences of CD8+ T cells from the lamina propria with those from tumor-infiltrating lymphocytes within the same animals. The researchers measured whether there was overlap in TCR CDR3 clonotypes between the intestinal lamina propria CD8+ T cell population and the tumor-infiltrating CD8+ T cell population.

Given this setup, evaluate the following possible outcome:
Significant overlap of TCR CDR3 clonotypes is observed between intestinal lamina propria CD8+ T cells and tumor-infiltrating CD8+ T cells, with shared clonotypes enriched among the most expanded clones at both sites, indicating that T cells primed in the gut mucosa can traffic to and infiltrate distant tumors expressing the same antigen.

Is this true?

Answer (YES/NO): YES